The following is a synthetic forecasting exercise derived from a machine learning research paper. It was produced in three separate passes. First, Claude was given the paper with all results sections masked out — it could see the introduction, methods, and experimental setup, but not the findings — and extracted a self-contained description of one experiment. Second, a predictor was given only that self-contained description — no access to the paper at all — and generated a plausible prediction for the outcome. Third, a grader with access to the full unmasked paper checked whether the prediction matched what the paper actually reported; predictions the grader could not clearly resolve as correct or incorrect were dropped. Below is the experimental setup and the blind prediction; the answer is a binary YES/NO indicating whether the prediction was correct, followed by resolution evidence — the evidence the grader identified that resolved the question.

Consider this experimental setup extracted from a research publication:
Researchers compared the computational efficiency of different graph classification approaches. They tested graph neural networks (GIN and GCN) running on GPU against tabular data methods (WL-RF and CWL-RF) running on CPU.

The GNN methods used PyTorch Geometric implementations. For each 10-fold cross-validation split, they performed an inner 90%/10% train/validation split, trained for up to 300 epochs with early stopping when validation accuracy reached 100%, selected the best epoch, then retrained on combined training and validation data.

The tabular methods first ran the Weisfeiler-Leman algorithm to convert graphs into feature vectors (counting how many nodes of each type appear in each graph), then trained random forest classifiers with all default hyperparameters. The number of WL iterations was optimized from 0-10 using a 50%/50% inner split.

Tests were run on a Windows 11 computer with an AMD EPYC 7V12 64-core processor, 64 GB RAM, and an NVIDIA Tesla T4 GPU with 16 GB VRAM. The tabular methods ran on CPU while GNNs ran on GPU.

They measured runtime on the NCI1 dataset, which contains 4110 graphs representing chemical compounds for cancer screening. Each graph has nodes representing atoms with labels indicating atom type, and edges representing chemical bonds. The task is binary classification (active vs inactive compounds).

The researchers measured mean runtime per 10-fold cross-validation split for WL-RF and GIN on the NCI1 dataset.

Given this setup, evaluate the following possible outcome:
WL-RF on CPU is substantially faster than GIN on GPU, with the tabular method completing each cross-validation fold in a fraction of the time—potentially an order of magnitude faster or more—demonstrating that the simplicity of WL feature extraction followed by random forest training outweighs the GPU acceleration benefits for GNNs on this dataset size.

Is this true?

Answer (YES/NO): NO